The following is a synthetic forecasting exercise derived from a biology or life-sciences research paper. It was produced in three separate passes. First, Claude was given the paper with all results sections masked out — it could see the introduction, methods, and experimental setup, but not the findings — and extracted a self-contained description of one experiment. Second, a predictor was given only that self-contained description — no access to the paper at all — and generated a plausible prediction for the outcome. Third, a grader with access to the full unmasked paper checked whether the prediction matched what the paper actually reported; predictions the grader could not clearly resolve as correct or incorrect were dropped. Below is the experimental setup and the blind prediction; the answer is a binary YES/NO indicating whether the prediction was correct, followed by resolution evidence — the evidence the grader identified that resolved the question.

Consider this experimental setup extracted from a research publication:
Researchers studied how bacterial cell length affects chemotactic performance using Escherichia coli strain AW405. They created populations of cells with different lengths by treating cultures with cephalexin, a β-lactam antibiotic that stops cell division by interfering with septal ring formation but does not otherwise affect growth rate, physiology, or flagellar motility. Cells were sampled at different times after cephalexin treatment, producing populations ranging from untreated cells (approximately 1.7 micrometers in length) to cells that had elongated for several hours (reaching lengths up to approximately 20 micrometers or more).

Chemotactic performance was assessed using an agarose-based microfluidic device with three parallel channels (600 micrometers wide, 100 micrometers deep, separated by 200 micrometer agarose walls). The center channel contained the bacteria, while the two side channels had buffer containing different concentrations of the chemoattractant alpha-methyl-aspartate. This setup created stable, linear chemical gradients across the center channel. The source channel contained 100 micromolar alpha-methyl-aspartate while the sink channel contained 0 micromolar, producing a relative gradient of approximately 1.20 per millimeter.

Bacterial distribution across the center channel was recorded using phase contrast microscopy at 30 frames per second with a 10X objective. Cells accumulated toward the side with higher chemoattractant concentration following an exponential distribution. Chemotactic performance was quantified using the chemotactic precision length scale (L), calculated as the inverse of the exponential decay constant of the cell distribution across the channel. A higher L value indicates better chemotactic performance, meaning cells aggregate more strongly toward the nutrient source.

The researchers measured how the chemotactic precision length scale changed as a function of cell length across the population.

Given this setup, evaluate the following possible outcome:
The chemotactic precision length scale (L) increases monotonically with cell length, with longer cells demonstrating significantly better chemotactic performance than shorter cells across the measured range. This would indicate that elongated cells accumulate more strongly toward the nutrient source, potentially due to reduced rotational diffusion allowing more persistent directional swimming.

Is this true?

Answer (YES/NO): NO